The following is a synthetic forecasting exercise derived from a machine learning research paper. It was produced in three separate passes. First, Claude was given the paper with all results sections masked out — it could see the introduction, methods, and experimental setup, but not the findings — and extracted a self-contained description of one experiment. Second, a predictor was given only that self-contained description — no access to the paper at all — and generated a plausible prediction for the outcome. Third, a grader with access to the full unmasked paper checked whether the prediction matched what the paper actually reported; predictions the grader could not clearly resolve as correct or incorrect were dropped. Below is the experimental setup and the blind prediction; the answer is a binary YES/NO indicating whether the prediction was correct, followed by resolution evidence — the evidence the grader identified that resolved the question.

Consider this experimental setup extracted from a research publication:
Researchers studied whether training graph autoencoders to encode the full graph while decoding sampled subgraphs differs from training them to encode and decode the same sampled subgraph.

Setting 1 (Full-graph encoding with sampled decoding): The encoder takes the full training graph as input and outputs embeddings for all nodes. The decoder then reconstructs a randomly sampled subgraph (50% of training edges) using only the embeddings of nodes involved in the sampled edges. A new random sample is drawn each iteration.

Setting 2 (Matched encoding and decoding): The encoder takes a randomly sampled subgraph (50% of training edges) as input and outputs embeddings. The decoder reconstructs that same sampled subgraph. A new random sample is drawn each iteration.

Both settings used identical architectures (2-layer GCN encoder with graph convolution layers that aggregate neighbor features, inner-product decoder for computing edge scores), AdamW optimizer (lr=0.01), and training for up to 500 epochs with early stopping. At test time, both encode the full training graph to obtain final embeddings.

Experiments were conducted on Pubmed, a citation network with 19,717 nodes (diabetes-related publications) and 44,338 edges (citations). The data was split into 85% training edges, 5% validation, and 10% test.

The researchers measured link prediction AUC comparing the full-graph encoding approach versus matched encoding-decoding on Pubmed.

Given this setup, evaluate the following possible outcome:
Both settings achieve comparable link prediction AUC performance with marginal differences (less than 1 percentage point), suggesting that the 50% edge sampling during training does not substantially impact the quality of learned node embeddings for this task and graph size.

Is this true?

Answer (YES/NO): YES